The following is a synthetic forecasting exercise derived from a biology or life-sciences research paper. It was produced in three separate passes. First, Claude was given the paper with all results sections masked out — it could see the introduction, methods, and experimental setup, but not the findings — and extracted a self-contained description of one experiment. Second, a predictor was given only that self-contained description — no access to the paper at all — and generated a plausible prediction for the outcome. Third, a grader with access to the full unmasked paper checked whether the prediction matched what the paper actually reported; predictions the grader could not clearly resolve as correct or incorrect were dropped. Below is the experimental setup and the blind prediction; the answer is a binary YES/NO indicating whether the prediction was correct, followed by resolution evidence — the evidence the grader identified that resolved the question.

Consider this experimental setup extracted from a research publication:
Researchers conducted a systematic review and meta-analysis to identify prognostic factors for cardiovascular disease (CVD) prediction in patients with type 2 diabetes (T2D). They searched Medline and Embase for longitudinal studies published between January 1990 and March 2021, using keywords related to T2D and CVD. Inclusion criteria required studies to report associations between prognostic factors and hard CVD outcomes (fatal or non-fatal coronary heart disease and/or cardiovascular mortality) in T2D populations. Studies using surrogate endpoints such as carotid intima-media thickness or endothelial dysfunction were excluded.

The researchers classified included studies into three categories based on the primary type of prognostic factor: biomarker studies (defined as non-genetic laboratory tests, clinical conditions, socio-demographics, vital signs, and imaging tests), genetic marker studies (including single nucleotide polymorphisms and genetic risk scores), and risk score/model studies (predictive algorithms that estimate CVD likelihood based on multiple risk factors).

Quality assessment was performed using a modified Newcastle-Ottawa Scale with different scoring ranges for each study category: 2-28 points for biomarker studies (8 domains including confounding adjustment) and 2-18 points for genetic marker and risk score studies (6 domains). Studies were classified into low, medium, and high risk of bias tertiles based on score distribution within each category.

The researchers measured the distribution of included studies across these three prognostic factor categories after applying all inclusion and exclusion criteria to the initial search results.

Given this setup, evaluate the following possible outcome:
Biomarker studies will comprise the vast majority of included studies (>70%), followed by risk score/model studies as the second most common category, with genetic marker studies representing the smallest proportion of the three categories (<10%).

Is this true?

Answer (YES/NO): NO